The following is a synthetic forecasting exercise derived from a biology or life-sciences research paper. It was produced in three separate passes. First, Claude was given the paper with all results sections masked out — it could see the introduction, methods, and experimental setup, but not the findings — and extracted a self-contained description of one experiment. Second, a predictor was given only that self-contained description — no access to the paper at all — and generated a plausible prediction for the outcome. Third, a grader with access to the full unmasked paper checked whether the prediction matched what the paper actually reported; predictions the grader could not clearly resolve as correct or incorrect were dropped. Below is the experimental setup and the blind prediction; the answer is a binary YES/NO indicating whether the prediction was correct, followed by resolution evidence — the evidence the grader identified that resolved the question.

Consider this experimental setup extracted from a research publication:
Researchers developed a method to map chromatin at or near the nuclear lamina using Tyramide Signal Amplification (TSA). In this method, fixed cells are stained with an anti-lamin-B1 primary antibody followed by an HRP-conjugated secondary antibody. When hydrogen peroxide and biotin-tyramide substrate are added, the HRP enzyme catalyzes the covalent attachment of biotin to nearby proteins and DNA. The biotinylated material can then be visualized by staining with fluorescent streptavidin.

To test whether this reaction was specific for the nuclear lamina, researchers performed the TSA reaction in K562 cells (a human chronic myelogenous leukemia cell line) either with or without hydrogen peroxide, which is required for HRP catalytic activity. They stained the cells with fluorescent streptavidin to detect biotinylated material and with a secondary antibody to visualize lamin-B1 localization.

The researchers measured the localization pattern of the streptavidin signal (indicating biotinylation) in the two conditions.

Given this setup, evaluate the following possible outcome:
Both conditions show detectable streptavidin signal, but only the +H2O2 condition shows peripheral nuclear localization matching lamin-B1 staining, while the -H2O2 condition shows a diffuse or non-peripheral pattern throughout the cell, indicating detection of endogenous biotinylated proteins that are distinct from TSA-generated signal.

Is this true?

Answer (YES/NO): NO